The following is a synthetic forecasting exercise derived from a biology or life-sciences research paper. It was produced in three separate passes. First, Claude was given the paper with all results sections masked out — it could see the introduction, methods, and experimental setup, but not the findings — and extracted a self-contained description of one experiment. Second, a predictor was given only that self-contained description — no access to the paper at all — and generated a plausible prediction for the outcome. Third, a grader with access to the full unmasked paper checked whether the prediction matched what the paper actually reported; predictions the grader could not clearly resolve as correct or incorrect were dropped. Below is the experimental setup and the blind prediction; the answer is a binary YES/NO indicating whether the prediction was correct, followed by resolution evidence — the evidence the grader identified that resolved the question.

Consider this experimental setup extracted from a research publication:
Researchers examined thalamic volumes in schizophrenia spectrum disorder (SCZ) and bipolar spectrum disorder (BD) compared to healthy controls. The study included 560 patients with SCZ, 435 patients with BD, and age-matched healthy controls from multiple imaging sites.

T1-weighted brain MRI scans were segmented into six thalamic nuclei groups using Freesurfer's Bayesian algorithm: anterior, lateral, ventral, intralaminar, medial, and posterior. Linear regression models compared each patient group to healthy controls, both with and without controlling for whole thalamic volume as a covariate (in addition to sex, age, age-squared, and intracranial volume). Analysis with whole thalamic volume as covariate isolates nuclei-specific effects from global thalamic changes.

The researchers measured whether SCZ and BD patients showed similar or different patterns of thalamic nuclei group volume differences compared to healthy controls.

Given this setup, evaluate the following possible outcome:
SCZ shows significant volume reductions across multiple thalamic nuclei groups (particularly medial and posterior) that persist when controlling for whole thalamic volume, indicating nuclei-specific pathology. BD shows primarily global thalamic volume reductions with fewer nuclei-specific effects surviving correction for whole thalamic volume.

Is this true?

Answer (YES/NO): NO